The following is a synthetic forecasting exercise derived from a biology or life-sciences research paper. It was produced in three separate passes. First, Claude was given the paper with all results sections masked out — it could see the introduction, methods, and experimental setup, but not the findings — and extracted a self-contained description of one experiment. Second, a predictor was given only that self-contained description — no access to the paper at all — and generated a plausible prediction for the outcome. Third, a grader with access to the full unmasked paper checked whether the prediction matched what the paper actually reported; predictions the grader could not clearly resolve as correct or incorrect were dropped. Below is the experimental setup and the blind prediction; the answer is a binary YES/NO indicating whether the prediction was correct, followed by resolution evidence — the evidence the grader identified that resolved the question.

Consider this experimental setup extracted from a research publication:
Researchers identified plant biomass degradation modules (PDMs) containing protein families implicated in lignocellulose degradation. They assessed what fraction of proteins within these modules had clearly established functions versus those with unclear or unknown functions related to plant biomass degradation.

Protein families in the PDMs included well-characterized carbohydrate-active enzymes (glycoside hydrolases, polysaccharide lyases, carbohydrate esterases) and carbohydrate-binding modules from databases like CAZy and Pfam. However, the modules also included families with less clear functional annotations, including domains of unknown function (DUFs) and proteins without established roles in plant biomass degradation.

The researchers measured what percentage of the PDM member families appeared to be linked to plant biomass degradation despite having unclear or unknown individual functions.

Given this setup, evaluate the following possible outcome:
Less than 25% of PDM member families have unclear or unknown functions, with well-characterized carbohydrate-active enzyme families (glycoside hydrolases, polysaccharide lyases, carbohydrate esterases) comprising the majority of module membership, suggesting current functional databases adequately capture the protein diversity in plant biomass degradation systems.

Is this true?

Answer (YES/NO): YES